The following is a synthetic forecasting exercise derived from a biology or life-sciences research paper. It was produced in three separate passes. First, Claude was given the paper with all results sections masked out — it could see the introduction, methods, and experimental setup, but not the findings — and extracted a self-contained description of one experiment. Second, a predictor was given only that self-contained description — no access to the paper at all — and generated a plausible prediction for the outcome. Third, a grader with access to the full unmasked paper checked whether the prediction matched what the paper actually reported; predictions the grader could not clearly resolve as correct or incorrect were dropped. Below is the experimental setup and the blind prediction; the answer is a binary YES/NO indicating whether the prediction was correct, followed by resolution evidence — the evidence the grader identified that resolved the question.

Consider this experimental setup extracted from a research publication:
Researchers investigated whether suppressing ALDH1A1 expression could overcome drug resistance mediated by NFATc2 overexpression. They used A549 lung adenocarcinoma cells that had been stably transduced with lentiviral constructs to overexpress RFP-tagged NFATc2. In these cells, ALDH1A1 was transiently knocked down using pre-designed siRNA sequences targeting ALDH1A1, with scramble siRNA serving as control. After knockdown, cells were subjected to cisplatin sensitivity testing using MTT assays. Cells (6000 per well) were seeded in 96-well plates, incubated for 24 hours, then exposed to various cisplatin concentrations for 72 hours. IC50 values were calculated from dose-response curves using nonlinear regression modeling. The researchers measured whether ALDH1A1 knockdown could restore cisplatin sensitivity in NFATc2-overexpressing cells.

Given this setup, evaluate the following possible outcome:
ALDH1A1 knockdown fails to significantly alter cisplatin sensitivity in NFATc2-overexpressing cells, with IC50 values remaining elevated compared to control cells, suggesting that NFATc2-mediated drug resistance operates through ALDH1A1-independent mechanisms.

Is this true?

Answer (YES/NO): NO